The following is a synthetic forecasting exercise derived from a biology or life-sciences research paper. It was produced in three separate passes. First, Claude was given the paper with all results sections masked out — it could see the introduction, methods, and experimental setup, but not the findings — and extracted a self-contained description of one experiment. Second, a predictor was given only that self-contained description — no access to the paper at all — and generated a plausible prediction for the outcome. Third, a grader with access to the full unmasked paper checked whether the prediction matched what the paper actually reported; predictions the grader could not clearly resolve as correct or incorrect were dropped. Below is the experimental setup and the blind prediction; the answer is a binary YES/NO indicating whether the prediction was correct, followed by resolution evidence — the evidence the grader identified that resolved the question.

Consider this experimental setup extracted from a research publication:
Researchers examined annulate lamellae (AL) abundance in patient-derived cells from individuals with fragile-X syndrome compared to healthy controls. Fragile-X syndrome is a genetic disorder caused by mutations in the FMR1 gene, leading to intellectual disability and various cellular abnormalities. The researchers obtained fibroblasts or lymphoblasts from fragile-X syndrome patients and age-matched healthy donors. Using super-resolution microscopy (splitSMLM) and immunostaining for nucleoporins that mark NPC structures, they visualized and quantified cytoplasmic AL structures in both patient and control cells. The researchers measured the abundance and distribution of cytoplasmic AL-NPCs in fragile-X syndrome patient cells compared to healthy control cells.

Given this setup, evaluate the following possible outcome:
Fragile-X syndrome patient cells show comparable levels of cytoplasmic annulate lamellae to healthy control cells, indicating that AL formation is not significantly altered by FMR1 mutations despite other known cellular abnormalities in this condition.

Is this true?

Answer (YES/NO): NO